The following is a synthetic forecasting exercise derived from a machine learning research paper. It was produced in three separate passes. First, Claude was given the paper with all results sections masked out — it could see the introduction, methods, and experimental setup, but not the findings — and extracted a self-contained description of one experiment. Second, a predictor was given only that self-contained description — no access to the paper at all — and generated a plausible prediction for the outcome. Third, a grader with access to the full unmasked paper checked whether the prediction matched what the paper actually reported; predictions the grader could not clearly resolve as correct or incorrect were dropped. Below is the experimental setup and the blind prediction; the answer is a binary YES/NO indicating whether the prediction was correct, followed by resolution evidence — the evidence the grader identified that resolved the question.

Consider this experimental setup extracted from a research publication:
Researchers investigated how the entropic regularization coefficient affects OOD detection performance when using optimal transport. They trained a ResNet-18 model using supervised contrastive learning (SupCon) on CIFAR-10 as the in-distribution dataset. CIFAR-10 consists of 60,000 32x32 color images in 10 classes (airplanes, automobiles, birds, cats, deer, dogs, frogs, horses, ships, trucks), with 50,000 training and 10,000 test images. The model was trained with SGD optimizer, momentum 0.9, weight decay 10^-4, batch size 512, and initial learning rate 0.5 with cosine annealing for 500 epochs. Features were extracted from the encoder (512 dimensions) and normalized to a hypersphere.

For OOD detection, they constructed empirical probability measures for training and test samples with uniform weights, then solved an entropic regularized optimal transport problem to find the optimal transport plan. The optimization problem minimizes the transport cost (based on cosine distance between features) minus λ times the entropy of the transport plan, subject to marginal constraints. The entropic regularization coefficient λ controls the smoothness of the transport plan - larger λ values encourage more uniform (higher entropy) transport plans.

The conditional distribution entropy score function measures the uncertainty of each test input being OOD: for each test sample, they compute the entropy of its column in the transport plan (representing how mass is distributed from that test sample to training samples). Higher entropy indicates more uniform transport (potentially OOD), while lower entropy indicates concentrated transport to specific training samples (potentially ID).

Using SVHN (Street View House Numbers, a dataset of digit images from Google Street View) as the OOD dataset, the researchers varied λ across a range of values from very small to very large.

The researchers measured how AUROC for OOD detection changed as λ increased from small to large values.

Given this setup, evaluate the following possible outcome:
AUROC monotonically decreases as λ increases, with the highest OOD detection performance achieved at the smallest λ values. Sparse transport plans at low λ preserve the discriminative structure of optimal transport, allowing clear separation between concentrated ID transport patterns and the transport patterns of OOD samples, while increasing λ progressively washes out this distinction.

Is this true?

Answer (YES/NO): YES